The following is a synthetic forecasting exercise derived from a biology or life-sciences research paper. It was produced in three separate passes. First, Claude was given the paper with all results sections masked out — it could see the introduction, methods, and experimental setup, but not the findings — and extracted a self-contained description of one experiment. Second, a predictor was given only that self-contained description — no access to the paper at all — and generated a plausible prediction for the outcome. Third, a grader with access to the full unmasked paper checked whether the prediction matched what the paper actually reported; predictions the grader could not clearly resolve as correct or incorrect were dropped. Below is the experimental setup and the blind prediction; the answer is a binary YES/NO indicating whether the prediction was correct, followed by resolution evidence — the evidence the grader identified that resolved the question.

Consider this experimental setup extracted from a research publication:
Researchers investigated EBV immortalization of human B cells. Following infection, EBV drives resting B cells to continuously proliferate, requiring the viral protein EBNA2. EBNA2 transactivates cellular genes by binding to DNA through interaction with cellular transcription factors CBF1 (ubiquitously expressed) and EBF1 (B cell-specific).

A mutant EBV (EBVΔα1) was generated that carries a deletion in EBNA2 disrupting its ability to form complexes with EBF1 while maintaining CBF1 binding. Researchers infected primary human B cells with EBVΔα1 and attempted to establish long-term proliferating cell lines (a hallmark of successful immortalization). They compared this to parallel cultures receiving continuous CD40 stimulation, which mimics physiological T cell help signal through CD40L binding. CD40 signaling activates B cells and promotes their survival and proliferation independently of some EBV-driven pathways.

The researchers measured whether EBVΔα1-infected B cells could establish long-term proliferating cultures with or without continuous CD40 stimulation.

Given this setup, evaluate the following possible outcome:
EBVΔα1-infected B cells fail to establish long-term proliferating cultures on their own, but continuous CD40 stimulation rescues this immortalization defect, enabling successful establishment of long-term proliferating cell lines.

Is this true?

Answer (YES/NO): YES